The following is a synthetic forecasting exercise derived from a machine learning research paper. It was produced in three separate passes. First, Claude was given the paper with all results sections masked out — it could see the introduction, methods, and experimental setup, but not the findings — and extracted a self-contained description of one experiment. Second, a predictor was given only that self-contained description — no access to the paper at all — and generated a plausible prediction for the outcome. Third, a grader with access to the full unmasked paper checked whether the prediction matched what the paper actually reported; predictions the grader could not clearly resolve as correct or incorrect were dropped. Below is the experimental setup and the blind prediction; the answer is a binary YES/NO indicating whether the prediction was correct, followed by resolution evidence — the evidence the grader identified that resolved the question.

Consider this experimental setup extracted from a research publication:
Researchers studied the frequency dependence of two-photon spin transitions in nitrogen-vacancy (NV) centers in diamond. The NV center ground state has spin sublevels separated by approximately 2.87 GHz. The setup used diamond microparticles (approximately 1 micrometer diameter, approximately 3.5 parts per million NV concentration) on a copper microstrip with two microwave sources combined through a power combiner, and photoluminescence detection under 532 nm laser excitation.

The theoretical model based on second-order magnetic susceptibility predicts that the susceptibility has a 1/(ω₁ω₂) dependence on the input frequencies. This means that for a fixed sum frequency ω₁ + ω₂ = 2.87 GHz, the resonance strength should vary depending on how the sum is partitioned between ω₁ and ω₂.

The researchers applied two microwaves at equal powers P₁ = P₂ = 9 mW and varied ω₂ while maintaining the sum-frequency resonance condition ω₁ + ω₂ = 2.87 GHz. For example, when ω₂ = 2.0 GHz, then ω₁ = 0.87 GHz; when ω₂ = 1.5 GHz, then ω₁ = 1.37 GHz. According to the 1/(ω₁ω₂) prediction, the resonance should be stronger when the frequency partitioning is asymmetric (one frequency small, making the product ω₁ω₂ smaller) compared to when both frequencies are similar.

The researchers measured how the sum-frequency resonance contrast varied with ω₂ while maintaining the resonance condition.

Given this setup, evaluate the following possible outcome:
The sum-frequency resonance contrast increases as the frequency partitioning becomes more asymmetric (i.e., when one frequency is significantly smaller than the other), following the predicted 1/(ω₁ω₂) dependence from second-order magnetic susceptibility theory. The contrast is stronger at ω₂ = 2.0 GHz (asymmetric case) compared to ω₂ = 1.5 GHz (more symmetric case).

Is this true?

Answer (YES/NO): YES